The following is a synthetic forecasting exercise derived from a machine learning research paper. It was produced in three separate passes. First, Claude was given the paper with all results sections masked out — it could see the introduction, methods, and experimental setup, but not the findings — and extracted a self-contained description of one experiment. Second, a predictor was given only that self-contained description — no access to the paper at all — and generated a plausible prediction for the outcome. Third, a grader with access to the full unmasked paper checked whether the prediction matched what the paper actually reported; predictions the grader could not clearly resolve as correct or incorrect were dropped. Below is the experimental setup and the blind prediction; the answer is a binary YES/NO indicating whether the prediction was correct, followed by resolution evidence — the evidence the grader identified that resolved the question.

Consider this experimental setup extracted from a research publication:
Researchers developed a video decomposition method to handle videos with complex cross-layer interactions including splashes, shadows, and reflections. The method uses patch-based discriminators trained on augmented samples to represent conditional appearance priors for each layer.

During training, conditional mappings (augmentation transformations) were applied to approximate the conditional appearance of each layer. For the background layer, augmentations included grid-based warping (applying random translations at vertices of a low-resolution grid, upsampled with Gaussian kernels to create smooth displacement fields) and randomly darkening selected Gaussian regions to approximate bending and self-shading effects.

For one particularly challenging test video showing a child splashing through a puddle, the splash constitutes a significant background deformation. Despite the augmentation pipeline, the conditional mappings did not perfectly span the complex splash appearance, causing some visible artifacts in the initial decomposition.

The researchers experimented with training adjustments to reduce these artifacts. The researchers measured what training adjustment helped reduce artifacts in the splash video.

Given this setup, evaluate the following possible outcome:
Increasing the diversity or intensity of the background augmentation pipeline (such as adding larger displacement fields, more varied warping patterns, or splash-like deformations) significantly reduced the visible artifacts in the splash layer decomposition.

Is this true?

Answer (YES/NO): NO